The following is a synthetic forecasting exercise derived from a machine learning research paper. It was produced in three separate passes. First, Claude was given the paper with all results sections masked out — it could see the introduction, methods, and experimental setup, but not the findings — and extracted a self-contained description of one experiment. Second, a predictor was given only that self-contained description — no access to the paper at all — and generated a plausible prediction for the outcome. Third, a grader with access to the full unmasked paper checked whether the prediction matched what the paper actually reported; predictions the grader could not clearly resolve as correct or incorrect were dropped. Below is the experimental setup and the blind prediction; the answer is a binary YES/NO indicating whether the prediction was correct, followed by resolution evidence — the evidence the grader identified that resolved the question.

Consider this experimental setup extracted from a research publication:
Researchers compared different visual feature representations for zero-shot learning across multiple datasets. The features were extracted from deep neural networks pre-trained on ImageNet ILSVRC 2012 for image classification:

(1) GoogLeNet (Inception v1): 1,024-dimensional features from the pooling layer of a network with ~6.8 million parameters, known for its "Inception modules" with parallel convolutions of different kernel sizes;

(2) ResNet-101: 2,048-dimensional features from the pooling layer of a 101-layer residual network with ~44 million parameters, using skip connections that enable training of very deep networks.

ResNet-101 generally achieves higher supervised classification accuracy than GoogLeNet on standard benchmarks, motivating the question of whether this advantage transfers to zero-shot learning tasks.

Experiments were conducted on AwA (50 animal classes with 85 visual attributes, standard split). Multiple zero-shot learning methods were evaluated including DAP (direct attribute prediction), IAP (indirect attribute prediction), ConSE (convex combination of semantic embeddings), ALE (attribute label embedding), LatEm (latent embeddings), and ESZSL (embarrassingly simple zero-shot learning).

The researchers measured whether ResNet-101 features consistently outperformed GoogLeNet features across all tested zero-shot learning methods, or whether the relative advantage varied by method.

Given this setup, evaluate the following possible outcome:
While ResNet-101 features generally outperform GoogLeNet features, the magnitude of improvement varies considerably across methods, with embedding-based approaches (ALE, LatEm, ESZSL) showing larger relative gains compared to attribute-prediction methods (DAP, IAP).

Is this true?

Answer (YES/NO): YES